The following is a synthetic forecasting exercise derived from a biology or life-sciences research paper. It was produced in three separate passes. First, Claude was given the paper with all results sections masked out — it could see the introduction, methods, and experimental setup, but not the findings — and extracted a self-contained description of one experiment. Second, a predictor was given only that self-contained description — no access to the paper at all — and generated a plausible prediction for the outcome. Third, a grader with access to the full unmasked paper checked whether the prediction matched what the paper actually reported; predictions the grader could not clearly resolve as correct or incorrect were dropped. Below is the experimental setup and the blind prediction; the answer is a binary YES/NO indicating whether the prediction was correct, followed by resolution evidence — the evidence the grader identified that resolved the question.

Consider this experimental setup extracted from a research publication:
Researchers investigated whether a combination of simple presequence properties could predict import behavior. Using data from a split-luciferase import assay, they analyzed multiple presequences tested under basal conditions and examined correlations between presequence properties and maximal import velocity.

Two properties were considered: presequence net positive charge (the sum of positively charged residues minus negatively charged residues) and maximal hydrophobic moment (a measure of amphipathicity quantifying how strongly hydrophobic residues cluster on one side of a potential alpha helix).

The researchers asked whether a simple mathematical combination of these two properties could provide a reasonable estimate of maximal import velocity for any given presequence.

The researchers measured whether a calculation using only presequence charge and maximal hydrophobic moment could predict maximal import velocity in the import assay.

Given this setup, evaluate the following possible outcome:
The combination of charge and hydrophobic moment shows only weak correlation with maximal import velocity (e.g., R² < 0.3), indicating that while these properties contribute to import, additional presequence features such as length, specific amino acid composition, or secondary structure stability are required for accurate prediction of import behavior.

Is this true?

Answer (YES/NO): NO